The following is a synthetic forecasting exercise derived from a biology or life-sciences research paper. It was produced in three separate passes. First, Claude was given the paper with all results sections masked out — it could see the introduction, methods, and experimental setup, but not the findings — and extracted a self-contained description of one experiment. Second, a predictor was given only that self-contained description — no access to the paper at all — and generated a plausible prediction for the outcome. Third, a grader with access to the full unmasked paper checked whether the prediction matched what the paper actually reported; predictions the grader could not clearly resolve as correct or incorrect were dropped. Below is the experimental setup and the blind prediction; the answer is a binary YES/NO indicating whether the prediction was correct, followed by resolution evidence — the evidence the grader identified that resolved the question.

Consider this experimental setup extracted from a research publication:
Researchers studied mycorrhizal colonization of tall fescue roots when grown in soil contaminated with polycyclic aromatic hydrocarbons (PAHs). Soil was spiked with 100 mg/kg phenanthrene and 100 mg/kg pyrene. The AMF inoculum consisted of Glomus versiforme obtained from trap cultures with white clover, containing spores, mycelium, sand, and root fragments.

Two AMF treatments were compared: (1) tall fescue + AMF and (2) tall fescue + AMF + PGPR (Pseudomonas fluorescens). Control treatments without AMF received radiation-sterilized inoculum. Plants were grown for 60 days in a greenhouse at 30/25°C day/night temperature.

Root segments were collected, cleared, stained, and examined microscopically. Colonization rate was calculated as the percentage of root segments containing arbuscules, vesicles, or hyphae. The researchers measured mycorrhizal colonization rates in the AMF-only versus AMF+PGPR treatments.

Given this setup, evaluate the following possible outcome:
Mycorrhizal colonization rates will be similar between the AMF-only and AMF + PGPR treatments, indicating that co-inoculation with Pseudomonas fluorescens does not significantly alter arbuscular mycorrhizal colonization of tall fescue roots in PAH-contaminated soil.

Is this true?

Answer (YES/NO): YES